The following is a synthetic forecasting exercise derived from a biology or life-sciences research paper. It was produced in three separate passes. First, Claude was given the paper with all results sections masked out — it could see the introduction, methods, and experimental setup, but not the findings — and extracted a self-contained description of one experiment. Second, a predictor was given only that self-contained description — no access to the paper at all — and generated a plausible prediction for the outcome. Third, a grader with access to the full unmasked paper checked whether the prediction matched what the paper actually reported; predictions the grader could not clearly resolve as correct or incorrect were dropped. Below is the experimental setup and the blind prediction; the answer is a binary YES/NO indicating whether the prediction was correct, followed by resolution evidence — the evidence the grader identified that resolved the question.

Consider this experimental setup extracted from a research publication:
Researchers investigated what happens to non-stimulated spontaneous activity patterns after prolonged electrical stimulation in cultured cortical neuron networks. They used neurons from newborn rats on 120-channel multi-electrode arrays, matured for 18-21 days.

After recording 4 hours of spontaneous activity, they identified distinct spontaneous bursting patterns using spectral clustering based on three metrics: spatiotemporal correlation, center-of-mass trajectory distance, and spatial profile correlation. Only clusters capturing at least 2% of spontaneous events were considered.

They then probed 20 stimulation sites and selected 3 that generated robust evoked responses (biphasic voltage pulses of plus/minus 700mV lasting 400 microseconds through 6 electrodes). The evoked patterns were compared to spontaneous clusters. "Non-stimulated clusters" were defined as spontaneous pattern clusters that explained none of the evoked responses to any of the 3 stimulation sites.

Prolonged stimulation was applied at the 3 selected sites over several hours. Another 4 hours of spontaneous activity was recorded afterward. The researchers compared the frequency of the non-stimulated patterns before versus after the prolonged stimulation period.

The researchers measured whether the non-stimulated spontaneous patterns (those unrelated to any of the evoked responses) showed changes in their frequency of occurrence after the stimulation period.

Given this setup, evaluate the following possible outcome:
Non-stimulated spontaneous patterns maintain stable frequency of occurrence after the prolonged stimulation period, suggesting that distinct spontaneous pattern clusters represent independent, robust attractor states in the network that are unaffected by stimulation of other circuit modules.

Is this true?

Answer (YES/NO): YES